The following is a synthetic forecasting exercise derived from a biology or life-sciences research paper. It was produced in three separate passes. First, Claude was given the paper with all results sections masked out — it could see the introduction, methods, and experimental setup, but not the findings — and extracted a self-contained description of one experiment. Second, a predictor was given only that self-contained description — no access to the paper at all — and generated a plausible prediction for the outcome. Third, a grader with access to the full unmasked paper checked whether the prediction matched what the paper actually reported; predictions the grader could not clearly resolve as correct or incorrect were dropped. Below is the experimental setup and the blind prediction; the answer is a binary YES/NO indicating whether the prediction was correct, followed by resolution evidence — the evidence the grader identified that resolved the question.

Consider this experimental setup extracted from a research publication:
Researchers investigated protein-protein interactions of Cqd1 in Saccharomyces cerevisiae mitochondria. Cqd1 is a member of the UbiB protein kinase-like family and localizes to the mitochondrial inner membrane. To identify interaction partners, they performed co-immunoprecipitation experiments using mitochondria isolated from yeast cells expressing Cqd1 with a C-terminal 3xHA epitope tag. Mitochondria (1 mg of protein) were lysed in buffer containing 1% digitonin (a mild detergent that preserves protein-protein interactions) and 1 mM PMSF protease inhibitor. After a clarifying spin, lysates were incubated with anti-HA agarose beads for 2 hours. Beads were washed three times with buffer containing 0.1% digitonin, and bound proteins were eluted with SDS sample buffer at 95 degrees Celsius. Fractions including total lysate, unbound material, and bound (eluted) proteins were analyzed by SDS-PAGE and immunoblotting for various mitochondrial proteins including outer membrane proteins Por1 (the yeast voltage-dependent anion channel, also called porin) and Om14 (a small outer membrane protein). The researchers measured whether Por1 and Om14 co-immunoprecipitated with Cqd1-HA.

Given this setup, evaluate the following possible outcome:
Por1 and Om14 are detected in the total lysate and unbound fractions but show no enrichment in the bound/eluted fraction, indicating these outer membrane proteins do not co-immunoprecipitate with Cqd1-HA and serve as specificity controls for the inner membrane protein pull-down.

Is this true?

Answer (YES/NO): NO